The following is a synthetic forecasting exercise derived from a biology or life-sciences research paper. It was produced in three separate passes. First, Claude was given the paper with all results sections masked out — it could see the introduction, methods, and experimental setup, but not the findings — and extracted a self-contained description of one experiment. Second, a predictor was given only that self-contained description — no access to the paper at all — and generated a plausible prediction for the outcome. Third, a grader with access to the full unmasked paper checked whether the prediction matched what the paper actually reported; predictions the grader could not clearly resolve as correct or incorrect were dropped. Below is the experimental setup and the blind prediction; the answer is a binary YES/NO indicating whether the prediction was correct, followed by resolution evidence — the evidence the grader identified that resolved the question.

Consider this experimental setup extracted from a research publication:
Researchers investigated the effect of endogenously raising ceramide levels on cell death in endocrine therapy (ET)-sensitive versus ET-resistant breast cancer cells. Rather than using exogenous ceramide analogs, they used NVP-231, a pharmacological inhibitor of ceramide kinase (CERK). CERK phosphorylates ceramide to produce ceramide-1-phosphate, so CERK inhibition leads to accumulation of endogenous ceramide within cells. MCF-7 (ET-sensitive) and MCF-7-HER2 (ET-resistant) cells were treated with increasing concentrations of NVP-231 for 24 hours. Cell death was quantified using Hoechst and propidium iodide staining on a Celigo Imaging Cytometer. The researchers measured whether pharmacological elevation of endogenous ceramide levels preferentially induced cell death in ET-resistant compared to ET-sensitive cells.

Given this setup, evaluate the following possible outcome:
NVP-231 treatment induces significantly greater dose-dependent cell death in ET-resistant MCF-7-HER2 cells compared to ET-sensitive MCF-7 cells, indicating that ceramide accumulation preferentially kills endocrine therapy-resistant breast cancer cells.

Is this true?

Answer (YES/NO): YES